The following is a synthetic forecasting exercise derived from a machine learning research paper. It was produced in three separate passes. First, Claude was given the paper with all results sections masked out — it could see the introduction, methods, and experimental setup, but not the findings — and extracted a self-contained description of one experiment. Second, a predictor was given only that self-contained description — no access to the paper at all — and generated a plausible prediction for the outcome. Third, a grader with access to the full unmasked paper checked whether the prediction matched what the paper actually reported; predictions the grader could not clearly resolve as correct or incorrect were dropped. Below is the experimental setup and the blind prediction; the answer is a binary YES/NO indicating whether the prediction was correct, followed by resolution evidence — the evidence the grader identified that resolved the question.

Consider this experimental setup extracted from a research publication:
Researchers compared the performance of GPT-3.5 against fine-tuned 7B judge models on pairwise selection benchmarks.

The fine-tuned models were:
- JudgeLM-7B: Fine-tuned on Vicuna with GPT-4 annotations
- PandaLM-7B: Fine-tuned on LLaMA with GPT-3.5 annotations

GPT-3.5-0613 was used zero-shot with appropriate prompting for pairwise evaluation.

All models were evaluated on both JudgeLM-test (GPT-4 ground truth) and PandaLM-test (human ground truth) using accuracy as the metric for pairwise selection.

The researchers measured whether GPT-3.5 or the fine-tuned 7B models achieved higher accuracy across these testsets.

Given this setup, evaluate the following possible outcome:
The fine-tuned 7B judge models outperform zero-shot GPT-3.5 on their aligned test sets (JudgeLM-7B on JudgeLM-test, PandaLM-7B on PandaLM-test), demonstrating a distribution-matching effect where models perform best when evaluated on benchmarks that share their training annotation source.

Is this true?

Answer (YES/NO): YES